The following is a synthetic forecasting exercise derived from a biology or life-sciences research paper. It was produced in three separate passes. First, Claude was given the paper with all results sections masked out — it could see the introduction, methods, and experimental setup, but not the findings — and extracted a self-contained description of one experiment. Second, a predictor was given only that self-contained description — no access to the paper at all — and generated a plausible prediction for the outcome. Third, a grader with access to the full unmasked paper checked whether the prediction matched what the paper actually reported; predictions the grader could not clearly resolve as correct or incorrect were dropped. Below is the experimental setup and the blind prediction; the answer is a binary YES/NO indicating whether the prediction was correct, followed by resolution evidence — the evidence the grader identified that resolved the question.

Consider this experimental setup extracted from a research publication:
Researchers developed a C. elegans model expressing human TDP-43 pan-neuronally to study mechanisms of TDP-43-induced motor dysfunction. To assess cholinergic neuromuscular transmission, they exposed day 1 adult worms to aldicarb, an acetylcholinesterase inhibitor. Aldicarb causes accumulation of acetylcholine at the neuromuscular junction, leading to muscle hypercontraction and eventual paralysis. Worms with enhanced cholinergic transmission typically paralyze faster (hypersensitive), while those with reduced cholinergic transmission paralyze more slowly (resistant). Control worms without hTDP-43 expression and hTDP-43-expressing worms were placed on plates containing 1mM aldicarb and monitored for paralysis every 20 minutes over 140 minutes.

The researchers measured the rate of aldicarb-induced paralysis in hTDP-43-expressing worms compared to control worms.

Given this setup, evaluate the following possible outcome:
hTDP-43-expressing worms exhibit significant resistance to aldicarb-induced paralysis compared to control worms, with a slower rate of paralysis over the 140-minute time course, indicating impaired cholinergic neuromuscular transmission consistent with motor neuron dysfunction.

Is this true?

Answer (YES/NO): YES